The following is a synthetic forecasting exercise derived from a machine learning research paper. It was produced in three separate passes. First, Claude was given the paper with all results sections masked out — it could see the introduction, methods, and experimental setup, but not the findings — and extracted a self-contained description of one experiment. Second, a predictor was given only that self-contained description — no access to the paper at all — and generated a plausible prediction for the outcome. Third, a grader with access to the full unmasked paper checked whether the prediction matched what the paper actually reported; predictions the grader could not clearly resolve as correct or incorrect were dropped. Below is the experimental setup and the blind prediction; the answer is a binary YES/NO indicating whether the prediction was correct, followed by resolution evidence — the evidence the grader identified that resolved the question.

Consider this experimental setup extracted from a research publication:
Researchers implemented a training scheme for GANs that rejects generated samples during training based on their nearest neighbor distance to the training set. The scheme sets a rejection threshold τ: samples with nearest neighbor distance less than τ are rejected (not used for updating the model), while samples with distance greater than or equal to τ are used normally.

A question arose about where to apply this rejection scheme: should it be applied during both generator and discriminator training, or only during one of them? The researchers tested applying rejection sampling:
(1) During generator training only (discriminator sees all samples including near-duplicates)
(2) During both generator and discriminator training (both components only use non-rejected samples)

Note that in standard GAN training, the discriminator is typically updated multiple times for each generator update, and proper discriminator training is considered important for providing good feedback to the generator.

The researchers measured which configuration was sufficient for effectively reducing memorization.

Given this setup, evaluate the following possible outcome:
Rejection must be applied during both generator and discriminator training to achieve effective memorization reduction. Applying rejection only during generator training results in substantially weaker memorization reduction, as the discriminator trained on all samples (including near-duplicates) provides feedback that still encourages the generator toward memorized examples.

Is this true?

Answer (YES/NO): NO